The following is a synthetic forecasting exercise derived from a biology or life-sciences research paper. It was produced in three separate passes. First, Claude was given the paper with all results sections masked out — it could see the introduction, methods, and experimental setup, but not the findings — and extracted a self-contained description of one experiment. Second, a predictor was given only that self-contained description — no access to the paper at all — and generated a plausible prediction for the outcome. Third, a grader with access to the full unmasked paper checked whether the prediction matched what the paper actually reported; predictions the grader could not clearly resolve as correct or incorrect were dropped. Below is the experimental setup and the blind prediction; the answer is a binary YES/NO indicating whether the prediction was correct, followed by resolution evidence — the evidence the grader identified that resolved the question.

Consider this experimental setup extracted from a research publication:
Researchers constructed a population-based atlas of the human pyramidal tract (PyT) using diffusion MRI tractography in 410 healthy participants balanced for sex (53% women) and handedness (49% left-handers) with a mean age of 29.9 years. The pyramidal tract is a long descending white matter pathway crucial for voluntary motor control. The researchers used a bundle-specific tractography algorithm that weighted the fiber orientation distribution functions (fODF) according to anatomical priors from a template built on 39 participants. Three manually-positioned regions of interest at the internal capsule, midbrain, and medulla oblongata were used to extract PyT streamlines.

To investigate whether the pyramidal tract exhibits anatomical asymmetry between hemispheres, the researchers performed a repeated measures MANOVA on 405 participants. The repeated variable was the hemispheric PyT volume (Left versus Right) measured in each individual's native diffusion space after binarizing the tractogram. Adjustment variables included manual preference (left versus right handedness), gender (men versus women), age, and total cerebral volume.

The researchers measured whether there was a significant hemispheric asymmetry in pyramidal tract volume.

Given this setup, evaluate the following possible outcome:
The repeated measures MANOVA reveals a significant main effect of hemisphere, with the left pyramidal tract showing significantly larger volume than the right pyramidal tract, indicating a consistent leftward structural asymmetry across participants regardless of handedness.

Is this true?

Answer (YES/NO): NO